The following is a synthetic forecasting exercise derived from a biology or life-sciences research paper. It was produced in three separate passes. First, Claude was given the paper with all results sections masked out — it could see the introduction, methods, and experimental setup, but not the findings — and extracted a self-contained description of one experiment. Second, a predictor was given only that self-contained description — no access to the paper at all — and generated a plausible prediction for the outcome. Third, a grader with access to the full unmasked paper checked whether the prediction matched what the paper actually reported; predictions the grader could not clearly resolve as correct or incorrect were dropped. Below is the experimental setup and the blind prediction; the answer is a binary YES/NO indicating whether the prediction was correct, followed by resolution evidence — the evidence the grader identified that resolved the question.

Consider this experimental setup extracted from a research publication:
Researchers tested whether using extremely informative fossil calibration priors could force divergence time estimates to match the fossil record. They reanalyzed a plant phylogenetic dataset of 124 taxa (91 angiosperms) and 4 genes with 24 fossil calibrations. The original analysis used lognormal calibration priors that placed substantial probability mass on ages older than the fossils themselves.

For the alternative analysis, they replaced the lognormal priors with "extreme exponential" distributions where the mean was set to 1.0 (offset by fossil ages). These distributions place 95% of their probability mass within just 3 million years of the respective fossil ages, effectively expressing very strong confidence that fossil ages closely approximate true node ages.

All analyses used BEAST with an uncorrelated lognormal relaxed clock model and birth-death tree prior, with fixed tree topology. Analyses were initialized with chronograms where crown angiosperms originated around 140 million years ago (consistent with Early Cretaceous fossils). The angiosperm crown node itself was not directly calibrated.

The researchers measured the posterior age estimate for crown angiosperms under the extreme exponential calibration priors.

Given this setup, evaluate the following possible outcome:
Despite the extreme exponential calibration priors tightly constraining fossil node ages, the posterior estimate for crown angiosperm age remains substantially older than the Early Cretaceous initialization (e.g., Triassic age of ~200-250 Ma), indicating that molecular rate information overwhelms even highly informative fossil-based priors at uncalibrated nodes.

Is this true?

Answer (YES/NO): NO